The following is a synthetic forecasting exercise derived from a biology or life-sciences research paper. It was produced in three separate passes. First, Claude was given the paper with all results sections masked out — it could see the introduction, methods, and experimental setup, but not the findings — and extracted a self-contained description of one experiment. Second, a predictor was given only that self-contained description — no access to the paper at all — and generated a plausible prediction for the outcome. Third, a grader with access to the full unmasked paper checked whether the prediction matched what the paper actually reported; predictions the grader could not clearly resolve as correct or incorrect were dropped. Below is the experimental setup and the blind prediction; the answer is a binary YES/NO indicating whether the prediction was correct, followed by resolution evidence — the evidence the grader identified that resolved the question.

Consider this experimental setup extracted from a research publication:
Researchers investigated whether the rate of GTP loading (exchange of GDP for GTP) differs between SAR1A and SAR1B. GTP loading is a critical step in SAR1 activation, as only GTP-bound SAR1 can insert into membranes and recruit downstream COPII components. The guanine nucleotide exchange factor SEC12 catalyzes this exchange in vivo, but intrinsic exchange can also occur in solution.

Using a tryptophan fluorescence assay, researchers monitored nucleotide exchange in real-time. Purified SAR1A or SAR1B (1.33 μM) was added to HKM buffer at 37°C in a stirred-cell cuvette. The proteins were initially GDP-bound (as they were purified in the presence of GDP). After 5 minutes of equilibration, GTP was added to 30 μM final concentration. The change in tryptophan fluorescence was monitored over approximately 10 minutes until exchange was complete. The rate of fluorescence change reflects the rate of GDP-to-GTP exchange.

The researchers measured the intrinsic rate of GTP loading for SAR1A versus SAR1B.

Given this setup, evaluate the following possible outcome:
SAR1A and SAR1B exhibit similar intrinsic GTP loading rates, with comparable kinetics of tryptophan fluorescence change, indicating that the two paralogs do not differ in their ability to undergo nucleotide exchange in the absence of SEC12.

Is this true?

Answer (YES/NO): NO